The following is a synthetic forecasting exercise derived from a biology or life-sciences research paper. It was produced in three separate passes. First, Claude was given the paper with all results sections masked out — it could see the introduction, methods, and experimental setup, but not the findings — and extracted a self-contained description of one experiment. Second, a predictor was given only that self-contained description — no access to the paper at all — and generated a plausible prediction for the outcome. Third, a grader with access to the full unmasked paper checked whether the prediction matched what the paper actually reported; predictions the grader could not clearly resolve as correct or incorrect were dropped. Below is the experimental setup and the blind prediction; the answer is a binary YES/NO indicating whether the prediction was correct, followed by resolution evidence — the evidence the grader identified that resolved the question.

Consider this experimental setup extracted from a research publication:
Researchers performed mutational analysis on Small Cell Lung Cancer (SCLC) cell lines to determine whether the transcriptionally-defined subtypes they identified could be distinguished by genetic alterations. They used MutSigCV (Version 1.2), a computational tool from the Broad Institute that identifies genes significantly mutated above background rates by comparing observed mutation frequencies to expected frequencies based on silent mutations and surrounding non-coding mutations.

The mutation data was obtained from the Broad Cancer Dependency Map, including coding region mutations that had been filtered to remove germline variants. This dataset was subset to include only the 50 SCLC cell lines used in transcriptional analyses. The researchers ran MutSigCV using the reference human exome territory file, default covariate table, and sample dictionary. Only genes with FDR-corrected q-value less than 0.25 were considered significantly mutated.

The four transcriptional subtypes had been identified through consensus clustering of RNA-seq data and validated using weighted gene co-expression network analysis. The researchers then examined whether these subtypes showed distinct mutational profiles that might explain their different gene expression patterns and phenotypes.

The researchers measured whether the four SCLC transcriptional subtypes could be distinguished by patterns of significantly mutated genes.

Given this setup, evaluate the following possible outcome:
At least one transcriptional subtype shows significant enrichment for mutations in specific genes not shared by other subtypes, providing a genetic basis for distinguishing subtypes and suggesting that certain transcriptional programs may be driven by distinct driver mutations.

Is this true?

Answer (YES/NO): NO